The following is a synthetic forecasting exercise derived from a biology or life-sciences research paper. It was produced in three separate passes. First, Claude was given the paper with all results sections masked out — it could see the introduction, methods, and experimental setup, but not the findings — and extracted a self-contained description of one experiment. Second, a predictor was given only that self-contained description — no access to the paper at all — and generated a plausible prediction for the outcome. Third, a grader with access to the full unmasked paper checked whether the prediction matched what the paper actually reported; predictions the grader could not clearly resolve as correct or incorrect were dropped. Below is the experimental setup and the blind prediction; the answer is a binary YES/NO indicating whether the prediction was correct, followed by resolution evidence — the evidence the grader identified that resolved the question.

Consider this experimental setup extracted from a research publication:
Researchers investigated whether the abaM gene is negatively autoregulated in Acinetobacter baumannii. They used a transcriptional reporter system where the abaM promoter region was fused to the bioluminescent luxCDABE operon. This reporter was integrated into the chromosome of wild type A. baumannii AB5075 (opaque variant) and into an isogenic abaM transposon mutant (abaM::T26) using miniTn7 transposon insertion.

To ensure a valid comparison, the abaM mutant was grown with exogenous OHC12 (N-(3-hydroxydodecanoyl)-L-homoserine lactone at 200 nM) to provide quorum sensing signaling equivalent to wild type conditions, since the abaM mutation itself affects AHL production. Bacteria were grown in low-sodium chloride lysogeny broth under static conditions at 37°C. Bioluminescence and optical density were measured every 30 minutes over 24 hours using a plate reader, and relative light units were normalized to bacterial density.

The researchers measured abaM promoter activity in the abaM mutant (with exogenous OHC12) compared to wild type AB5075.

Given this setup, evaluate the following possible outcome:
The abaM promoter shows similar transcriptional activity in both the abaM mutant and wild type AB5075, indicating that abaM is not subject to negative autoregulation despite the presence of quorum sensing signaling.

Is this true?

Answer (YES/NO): NO